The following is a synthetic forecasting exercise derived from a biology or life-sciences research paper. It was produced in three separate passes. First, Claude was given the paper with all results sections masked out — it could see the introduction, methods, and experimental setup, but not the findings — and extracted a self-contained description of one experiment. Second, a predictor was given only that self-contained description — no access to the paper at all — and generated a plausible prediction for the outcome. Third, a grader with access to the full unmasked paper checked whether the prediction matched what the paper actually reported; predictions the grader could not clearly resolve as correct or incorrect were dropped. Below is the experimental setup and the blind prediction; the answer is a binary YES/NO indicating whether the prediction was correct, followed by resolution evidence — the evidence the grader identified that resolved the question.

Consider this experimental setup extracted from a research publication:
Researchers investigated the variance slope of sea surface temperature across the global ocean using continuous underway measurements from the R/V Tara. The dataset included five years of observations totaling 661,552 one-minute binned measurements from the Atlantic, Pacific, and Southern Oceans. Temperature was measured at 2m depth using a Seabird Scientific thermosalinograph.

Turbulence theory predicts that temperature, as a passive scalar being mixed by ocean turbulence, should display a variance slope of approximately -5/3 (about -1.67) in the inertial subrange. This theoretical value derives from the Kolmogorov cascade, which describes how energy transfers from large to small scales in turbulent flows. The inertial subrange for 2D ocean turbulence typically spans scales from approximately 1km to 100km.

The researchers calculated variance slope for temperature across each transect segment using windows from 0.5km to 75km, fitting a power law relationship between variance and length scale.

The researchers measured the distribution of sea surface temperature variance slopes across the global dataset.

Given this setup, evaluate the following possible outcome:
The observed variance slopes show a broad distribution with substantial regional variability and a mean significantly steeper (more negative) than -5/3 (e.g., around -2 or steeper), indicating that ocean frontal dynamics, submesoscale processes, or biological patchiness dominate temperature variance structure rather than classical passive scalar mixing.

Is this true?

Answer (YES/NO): NO